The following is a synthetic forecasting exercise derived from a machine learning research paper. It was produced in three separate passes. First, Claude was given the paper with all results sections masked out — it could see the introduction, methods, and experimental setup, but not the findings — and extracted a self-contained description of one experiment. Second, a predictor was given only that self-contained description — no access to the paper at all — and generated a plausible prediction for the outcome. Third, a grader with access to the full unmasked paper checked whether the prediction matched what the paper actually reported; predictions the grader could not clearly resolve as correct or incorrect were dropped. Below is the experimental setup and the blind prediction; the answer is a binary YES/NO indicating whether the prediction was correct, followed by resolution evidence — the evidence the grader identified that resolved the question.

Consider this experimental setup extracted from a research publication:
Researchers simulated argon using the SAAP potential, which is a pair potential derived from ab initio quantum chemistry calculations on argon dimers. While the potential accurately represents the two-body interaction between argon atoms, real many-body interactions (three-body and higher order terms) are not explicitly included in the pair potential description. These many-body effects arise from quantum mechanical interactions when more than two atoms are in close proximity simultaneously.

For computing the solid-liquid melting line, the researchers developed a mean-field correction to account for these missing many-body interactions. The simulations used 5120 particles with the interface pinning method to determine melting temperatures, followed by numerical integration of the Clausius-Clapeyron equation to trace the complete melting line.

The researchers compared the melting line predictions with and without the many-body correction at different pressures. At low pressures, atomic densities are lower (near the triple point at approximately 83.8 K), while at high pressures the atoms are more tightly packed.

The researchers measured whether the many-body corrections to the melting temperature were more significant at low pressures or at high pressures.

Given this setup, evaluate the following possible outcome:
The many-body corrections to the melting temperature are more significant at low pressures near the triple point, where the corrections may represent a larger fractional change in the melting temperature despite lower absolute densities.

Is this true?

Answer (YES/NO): YES